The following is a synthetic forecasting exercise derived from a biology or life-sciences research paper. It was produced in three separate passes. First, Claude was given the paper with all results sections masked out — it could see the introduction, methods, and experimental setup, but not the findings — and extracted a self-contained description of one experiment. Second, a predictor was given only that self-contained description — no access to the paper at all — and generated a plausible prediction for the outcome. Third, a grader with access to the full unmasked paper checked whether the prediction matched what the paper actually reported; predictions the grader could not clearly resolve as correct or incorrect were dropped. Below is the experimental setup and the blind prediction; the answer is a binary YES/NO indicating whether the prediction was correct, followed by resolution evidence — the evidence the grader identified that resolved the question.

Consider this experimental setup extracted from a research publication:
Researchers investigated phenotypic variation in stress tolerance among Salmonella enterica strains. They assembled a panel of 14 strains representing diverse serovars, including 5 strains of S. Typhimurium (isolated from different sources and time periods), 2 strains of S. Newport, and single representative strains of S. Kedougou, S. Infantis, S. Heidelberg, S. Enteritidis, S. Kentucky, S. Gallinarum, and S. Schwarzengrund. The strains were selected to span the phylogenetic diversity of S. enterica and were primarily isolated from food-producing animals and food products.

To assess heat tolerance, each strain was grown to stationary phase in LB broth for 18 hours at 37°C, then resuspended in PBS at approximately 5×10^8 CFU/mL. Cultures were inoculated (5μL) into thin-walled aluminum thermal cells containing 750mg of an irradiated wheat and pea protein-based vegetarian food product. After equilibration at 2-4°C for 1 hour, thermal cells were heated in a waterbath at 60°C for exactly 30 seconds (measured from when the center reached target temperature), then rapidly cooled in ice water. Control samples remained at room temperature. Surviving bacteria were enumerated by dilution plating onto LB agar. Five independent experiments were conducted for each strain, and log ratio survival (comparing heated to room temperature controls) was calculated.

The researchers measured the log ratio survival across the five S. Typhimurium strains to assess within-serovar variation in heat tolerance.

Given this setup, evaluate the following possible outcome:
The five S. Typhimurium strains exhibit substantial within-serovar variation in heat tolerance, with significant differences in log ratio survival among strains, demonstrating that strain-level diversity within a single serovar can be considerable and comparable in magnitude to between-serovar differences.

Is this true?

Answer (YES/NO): YES